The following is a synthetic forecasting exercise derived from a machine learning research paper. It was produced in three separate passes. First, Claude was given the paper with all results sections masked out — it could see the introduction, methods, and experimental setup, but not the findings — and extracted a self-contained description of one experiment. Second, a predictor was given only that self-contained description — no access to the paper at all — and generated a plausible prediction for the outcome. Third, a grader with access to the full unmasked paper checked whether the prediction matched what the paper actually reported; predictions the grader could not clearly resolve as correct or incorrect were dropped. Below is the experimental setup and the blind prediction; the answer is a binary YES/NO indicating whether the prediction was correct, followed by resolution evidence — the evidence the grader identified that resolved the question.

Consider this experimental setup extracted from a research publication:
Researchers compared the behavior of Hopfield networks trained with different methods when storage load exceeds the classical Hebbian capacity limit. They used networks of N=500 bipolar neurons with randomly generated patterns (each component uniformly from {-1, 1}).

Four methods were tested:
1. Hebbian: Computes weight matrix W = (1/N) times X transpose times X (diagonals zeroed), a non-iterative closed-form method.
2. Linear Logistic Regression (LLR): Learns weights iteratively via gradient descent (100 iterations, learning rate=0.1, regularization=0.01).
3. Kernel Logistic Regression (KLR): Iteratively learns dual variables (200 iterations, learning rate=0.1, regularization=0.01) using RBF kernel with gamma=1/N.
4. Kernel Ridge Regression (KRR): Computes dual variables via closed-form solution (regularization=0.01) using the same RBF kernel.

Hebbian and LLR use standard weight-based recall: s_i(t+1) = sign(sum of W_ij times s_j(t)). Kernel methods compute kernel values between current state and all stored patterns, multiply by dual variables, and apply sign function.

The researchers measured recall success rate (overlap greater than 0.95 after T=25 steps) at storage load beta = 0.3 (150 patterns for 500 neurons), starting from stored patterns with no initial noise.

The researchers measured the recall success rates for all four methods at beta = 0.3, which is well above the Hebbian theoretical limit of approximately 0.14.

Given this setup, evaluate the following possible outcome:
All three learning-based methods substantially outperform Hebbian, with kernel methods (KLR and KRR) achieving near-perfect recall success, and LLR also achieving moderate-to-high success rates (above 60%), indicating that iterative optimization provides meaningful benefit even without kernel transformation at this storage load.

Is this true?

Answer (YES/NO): YES